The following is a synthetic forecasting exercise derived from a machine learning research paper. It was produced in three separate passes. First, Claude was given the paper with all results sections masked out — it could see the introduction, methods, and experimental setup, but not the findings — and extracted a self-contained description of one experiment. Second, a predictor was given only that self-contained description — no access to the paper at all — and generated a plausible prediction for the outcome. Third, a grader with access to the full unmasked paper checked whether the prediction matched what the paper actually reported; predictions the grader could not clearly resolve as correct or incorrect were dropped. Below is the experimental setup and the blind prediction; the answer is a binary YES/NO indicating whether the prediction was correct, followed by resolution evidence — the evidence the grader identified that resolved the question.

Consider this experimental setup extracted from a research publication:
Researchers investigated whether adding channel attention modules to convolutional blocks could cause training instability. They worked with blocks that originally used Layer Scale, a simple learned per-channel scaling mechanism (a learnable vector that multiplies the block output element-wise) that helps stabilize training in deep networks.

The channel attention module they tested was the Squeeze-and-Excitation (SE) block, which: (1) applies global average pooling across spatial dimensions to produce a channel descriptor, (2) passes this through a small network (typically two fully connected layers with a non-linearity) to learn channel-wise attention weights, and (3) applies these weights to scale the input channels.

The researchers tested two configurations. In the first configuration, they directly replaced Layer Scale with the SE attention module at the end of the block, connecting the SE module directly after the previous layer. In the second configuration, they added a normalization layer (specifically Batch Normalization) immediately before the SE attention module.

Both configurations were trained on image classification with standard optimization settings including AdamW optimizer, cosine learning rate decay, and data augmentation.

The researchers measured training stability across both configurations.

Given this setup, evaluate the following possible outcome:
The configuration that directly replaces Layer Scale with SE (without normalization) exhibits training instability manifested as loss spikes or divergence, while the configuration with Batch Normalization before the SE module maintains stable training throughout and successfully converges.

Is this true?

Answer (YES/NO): YES